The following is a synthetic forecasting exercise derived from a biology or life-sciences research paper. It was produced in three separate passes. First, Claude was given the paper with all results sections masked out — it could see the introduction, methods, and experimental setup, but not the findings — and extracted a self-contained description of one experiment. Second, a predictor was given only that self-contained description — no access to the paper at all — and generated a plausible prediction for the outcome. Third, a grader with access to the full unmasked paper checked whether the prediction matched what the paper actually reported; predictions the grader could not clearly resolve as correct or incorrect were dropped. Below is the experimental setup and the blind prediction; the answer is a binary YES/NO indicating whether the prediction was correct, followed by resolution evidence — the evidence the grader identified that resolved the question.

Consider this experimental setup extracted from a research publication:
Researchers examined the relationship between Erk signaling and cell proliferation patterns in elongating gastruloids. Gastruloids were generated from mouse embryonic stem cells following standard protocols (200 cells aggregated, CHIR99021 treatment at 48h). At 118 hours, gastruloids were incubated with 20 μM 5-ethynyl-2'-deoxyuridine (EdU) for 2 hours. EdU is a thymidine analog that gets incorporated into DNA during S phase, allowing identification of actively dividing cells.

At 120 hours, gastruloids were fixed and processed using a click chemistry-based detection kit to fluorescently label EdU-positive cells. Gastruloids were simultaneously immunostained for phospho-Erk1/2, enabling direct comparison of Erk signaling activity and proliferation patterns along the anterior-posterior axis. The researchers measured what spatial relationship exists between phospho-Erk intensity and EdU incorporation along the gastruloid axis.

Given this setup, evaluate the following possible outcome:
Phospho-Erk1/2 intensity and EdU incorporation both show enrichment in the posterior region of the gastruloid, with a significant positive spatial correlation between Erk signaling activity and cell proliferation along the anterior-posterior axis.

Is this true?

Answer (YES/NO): YES